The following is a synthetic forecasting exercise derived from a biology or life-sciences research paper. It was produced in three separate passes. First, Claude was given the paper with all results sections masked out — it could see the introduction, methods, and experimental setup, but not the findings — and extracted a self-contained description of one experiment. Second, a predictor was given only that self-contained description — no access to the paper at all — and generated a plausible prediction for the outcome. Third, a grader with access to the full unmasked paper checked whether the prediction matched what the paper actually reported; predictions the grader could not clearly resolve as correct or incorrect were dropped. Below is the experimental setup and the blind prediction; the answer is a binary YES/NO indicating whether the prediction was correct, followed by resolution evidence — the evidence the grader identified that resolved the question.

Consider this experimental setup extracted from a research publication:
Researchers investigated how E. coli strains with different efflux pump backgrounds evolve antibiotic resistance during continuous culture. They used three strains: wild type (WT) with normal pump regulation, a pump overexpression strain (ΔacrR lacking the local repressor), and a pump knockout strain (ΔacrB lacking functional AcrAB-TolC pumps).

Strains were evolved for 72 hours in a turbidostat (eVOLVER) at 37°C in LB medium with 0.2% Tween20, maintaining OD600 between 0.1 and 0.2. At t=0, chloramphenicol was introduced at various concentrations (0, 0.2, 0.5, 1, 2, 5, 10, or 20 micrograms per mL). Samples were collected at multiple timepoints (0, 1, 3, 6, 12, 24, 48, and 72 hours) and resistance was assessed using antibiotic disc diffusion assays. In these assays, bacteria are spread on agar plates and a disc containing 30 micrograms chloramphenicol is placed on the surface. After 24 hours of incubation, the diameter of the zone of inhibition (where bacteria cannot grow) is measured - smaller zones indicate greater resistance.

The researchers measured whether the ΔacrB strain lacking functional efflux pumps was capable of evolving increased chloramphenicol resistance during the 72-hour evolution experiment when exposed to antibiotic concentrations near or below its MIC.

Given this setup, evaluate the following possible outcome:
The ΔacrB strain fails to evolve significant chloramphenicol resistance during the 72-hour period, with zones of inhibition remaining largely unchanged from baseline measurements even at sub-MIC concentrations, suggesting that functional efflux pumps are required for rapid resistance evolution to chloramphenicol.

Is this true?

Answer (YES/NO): NO